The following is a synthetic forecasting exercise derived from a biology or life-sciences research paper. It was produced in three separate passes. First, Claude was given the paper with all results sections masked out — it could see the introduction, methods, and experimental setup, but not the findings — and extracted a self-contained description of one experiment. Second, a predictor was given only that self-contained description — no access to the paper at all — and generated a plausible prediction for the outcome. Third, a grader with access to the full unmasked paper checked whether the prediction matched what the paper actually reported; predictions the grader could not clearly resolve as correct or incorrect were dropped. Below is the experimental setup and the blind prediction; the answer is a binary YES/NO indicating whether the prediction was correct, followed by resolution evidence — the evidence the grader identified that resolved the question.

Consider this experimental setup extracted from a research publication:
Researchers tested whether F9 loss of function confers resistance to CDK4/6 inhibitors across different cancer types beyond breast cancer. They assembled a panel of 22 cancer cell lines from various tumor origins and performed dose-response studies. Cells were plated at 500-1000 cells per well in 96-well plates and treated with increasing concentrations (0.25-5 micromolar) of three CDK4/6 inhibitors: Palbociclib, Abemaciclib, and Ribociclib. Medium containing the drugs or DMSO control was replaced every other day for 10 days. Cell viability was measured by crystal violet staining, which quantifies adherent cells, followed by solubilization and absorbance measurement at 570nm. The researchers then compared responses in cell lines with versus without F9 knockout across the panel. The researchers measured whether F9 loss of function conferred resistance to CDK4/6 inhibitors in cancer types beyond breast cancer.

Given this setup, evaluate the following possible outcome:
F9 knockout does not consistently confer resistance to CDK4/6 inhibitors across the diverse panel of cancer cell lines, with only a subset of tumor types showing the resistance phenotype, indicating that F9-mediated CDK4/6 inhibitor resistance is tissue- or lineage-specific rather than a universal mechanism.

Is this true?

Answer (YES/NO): YES